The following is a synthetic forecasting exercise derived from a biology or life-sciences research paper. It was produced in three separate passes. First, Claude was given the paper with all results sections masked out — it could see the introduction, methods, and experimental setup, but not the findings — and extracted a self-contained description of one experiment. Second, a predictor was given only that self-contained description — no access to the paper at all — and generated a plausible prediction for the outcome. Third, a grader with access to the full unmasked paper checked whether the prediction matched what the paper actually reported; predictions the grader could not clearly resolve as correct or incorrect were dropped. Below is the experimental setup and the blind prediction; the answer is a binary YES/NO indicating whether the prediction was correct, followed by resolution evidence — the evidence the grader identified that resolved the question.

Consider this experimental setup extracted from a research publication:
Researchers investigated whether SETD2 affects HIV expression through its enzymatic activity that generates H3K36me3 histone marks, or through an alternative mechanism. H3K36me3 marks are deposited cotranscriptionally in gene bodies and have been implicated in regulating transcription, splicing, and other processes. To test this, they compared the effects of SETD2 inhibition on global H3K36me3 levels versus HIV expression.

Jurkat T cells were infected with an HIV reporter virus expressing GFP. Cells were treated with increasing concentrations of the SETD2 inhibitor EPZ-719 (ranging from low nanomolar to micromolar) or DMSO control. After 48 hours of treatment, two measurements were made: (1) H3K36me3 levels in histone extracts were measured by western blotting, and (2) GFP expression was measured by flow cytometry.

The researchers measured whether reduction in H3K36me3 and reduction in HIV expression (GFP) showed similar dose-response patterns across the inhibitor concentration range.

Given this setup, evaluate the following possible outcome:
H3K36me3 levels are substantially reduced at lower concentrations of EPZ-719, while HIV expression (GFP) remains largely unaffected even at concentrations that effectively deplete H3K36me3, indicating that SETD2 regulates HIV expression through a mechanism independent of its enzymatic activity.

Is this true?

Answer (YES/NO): NO